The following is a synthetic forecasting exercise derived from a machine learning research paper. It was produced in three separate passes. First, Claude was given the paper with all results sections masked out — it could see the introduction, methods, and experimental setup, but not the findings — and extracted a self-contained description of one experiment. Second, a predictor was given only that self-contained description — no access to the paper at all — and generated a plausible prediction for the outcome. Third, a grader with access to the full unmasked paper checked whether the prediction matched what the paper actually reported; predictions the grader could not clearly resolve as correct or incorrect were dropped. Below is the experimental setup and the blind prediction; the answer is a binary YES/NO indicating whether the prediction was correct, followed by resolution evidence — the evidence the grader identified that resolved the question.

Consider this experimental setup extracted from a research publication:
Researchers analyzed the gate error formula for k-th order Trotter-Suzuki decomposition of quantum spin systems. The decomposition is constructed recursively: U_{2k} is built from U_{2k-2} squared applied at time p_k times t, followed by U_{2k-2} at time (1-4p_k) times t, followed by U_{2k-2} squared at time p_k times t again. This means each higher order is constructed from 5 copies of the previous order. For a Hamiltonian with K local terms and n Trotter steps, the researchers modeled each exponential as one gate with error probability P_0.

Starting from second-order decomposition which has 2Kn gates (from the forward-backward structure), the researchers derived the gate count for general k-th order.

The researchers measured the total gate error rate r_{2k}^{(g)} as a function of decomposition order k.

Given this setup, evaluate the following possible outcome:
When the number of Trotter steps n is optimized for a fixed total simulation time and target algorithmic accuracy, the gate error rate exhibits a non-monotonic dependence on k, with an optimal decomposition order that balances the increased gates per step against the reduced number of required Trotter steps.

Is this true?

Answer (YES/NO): NO